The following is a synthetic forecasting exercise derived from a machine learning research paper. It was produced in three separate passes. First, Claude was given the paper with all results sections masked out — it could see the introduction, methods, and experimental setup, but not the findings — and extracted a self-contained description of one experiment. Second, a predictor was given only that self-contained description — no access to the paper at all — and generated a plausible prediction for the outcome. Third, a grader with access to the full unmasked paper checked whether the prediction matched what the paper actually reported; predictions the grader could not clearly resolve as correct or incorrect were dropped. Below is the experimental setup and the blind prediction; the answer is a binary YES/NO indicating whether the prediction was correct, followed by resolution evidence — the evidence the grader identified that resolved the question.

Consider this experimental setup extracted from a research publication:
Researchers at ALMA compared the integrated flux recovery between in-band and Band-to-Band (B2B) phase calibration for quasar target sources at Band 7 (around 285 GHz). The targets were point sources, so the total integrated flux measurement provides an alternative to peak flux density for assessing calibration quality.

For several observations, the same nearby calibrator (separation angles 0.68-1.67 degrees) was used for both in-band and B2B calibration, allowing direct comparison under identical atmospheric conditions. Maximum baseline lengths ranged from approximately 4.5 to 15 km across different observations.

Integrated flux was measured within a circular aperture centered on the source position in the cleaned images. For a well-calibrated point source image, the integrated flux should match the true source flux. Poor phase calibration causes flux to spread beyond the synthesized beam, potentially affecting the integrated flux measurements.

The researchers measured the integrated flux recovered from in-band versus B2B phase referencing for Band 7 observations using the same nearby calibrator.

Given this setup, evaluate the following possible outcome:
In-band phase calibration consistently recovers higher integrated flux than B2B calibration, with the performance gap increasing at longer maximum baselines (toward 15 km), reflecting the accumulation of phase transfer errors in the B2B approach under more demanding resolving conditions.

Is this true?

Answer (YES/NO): NO